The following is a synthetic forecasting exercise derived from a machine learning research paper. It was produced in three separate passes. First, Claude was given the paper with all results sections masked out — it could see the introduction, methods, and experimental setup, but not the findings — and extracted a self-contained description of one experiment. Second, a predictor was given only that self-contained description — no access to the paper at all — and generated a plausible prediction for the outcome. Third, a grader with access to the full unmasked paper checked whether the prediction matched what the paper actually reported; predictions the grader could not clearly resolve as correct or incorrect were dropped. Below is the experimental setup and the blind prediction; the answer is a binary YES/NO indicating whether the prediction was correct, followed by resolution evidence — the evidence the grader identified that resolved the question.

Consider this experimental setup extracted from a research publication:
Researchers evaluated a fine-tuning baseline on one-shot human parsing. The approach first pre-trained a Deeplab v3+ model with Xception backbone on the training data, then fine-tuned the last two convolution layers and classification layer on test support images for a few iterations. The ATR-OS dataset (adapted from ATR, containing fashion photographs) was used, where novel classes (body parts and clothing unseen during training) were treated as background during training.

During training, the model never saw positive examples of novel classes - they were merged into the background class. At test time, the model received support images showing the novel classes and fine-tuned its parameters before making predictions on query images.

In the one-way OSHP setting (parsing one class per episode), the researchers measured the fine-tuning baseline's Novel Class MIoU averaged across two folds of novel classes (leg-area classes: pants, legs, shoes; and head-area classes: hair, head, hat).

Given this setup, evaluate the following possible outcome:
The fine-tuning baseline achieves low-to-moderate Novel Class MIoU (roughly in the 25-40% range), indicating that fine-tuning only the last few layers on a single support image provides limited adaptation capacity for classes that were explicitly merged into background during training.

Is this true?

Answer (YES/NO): NO